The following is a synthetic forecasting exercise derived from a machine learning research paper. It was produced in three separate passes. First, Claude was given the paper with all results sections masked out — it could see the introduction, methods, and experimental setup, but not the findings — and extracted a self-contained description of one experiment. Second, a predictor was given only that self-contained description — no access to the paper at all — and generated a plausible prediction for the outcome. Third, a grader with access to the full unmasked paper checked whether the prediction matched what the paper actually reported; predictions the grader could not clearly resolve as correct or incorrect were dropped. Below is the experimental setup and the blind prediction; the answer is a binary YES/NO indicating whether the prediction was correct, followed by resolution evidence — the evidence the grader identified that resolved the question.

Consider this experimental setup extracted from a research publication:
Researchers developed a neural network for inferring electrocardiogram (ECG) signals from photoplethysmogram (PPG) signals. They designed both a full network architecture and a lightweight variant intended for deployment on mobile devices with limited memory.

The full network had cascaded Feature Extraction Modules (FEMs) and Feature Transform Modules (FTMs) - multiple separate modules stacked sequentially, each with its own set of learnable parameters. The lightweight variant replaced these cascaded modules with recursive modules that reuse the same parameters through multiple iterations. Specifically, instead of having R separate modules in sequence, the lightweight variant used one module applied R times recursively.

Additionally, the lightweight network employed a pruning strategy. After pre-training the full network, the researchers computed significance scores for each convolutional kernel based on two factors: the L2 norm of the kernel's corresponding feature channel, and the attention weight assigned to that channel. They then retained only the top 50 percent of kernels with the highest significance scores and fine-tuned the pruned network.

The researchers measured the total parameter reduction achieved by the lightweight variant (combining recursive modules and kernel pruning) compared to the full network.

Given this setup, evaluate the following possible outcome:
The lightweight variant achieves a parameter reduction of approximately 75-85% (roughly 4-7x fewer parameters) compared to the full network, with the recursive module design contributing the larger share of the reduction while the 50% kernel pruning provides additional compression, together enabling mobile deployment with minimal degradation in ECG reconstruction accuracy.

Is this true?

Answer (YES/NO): NO